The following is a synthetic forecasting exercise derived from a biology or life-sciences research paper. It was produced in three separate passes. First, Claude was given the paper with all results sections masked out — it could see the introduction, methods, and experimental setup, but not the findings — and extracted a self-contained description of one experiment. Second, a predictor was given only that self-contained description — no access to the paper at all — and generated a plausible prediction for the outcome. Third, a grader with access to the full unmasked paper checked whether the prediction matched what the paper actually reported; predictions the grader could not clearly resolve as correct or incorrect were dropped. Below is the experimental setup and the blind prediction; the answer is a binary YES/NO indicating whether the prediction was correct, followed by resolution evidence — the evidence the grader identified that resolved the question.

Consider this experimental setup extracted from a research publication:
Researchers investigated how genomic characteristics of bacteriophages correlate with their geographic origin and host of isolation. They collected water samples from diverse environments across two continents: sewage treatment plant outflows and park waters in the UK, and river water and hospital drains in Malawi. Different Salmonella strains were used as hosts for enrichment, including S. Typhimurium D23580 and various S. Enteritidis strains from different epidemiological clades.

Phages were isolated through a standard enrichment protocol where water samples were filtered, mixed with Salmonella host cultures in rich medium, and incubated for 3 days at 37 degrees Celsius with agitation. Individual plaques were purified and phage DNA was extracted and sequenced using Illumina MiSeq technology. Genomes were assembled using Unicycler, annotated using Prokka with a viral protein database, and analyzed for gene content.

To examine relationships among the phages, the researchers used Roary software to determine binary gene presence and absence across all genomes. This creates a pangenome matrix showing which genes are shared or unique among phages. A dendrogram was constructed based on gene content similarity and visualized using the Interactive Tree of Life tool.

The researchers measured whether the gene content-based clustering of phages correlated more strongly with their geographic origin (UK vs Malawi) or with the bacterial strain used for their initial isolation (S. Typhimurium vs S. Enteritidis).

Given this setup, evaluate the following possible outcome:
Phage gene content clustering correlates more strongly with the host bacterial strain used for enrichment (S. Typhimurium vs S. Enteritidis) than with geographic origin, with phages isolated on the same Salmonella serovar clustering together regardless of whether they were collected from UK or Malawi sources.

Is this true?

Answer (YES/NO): NO